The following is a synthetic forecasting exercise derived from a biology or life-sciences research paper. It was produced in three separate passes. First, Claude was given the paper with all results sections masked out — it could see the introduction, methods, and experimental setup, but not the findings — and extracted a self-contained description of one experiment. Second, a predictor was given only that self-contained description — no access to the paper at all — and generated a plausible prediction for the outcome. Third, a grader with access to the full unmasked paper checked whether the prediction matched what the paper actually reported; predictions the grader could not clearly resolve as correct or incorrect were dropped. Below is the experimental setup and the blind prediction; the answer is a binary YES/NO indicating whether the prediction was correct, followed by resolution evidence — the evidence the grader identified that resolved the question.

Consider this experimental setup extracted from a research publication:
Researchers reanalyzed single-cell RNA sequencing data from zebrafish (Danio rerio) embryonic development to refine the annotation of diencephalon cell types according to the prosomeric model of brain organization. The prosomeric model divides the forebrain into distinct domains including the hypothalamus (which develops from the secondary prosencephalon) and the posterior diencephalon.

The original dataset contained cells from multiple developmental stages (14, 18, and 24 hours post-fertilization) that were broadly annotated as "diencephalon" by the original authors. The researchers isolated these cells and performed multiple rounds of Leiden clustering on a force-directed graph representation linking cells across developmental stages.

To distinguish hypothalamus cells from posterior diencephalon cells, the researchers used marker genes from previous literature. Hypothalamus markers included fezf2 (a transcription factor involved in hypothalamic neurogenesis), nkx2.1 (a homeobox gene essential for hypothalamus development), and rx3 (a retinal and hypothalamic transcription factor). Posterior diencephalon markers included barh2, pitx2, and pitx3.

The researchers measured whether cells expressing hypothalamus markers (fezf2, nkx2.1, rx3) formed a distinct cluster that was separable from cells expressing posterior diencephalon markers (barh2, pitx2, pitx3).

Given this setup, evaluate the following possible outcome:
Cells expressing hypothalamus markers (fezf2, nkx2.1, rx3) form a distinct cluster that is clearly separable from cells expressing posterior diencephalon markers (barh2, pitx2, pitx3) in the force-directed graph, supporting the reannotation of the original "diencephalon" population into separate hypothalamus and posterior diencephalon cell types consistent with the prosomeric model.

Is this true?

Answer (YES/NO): YES